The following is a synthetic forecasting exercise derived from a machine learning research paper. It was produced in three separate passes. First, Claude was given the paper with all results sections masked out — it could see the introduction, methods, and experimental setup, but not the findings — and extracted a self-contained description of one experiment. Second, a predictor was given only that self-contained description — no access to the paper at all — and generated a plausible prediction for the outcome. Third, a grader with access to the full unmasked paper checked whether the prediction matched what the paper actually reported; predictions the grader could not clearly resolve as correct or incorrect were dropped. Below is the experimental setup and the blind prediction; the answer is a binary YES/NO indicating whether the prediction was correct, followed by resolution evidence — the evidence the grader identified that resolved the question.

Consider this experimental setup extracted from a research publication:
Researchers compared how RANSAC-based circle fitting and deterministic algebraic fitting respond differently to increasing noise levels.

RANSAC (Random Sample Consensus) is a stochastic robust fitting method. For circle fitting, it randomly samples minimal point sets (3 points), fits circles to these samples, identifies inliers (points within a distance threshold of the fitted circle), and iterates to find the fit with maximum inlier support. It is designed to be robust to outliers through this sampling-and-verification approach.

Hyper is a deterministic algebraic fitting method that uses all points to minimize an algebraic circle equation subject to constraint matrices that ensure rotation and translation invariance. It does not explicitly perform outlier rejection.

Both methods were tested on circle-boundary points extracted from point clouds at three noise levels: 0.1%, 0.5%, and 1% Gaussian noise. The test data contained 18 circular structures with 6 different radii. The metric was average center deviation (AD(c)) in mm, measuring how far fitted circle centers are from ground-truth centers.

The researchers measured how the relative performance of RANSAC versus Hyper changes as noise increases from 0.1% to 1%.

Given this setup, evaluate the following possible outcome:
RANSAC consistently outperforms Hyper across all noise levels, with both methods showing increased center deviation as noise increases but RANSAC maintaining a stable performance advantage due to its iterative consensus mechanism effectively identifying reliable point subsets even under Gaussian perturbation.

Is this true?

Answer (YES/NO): NO